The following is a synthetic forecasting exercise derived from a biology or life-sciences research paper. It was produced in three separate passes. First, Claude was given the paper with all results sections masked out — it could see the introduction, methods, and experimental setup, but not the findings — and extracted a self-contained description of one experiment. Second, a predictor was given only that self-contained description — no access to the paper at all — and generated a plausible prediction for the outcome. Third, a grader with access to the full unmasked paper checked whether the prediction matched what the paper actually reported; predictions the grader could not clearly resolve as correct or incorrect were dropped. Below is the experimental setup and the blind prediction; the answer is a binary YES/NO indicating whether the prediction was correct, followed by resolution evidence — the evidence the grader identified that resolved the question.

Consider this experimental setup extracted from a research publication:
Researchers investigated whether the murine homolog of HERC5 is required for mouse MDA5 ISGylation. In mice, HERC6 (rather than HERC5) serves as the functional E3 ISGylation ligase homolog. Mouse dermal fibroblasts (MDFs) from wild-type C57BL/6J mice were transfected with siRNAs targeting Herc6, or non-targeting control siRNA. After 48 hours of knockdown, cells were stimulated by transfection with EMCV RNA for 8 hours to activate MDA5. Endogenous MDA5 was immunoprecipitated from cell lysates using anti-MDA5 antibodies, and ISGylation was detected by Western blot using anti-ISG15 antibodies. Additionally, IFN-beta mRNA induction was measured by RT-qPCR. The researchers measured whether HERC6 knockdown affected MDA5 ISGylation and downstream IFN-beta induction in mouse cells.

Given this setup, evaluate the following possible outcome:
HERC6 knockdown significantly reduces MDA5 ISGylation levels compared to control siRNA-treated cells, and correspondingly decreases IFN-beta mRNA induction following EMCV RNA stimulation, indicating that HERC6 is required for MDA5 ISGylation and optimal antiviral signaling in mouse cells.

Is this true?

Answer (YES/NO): YES